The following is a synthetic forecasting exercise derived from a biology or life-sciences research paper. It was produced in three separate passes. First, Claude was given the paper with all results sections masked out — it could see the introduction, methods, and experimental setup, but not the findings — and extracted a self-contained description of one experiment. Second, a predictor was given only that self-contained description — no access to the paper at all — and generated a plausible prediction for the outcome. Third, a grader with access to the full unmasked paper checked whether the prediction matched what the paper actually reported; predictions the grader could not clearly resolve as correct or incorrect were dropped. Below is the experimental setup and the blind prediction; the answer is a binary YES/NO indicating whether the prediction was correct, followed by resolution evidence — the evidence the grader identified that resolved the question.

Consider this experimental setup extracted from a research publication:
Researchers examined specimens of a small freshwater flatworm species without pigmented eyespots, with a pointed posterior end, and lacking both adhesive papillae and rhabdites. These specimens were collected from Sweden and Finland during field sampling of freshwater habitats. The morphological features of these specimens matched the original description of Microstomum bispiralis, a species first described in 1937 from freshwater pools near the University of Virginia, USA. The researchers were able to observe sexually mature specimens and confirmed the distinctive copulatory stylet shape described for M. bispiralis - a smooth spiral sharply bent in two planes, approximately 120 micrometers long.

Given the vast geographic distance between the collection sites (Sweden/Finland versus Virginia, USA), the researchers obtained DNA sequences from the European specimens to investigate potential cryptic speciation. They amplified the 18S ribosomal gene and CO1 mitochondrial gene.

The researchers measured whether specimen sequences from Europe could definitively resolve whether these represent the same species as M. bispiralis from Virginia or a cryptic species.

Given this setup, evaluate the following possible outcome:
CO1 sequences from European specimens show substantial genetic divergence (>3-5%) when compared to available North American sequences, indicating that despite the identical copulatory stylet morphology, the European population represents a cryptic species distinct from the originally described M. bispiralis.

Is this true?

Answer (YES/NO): NO